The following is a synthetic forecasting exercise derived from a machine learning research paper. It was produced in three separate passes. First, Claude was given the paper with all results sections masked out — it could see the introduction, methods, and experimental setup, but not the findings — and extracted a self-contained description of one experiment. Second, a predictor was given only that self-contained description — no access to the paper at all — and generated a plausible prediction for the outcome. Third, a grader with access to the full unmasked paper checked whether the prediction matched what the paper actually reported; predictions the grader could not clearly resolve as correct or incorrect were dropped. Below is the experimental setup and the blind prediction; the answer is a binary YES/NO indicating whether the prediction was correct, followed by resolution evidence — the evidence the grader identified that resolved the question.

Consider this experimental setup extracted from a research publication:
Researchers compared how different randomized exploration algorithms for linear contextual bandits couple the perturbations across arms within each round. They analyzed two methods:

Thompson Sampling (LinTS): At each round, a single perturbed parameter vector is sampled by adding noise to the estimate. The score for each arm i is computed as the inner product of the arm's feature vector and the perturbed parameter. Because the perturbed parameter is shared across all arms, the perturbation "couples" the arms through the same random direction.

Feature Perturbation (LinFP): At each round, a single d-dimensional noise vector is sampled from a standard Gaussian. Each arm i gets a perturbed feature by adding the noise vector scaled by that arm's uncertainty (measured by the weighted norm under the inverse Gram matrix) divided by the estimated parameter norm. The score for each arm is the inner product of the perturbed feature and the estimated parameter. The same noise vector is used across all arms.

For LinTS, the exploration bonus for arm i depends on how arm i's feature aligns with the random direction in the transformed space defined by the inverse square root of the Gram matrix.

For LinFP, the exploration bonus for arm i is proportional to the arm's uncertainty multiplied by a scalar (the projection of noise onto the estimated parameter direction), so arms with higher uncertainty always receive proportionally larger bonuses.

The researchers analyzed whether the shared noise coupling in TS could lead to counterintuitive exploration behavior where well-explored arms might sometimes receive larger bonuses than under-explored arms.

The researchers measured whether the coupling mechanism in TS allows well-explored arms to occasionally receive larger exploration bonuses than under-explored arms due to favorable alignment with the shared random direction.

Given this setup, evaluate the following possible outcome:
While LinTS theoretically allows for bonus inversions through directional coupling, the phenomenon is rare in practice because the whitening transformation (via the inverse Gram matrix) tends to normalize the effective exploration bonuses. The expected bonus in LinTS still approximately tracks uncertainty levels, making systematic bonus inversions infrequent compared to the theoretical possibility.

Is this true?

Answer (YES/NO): NO